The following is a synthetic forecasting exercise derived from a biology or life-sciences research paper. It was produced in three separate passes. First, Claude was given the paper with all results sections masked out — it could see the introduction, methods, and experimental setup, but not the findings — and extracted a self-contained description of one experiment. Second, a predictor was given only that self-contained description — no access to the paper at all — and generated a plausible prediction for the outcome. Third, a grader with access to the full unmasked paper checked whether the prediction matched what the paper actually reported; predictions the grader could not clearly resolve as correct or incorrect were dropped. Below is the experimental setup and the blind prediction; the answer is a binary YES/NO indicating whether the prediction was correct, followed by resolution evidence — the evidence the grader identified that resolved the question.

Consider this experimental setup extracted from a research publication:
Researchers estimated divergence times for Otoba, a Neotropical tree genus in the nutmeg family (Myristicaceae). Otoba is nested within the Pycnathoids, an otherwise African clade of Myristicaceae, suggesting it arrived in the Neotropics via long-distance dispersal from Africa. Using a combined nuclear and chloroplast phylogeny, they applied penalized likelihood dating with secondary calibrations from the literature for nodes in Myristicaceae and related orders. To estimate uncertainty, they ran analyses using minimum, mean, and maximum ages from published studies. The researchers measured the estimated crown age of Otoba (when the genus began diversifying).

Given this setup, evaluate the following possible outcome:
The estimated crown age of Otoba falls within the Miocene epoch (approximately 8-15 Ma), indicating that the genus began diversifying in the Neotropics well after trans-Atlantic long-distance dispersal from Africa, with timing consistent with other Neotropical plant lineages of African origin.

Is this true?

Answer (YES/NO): NO